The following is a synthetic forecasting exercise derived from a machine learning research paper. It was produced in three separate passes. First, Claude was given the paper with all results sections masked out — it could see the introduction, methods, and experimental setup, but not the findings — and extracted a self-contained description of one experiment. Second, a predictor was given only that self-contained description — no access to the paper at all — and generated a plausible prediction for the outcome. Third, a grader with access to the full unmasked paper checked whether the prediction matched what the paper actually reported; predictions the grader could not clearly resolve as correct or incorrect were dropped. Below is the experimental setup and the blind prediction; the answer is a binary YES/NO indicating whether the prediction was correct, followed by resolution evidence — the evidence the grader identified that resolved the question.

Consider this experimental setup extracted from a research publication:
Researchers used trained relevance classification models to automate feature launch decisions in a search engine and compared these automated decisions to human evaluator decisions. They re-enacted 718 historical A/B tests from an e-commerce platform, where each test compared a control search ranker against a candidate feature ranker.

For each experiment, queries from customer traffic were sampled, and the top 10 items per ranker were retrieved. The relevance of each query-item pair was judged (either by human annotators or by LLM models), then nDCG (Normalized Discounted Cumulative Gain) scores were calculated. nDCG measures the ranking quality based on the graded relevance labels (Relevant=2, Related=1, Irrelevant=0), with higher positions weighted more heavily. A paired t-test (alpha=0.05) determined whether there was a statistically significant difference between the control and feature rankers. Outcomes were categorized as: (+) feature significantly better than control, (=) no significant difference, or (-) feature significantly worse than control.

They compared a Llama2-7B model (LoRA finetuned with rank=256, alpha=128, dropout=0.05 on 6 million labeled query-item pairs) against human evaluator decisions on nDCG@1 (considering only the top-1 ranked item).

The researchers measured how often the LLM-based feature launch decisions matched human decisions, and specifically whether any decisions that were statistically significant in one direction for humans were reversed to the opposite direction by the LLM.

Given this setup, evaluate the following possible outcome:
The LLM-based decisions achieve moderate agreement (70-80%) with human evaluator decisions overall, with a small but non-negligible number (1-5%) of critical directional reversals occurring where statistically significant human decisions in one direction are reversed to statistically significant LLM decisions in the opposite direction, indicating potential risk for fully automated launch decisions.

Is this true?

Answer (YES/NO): NO